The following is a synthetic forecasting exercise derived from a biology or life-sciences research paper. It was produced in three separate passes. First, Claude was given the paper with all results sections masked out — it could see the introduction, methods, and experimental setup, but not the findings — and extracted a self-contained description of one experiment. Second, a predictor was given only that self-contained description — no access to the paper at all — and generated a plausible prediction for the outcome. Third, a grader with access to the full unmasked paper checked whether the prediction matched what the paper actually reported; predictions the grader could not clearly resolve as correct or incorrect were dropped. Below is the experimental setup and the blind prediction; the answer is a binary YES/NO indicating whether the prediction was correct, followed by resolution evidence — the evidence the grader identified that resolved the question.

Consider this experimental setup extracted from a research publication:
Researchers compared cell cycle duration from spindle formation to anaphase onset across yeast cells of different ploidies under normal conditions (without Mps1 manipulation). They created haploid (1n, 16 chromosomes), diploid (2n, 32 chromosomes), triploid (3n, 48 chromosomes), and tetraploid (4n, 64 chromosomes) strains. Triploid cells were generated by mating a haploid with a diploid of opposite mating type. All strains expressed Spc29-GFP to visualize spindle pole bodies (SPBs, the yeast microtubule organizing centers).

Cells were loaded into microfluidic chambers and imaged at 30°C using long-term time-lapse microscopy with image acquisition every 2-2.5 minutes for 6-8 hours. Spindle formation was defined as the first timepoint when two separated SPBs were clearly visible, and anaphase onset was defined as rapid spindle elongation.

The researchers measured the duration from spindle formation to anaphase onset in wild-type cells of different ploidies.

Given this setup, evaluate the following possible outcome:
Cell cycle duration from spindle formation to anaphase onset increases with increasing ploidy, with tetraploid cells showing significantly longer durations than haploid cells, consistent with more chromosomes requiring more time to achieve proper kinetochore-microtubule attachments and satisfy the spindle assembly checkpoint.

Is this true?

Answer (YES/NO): NO